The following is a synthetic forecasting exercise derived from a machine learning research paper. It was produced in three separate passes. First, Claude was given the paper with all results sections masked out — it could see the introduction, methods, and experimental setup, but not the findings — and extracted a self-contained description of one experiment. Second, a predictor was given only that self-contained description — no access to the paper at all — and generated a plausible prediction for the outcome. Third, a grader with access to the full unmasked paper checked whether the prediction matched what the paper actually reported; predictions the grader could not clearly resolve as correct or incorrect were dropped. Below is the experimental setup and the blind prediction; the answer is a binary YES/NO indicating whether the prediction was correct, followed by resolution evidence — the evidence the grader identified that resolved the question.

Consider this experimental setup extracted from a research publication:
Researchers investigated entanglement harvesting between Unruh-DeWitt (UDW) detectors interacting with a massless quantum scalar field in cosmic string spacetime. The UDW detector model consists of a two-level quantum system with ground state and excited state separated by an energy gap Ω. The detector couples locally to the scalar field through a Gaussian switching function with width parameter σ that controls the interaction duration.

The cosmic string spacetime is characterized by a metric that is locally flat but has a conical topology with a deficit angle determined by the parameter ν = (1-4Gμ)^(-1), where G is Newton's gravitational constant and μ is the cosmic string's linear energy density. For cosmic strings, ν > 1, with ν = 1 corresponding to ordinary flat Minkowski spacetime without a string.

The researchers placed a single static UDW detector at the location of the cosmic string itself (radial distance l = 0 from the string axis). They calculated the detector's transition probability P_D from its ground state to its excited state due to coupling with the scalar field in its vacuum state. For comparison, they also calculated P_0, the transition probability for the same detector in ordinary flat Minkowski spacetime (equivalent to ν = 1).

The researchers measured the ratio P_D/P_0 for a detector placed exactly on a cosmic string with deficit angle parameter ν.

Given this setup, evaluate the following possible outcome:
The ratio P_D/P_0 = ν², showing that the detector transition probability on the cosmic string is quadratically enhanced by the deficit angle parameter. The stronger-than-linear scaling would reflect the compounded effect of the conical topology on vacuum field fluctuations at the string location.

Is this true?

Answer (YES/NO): NO